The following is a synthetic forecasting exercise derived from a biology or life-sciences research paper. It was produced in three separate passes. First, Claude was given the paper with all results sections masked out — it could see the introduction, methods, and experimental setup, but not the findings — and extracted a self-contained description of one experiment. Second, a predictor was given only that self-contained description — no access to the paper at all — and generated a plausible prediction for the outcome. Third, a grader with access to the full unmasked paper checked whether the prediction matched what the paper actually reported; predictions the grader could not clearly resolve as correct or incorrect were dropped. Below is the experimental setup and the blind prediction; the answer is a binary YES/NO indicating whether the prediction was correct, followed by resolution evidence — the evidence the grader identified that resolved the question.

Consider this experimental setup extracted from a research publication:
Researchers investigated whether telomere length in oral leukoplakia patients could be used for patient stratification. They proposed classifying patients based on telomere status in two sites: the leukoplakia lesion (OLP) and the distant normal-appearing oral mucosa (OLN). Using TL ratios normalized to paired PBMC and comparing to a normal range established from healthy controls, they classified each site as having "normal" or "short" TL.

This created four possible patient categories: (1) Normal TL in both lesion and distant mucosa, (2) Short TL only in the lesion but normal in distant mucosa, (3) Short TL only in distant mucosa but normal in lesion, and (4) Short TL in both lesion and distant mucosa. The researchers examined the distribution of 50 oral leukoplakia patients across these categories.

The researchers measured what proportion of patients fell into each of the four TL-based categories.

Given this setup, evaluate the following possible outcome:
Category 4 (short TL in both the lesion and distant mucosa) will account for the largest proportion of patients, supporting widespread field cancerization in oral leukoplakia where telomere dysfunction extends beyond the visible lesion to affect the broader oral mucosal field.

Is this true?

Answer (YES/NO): NO